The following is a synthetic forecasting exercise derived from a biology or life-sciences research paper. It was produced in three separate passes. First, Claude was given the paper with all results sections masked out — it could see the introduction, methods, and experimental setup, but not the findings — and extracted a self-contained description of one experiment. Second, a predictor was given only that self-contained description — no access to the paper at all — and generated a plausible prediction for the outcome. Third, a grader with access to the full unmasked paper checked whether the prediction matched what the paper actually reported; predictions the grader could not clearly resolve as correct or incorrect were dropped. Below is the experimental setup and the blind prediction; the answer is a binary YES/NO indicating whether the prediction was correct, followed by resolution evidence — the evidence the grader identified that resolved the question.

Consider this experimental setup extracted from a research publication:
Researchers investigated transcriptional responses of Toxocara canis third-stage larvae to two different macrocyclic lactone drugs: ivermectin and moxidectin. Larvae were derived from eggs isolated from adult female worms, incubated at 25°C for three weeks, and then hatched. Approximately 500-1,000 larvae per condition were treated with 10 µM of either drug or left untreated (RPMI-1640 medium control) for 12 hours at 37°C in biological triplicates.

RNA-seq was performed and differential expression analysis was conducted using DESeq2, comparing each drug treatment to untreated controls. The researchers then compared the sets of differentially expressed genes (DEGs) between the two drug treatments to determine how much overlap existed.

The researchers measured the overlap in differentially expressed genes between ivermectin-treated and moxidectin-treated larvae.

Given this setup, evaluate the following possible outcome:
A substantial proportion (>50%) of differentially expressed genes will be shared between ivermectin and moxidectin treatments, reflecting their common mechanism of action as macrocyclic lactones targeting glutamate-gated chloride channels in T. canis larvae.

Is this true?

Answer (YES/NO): NO